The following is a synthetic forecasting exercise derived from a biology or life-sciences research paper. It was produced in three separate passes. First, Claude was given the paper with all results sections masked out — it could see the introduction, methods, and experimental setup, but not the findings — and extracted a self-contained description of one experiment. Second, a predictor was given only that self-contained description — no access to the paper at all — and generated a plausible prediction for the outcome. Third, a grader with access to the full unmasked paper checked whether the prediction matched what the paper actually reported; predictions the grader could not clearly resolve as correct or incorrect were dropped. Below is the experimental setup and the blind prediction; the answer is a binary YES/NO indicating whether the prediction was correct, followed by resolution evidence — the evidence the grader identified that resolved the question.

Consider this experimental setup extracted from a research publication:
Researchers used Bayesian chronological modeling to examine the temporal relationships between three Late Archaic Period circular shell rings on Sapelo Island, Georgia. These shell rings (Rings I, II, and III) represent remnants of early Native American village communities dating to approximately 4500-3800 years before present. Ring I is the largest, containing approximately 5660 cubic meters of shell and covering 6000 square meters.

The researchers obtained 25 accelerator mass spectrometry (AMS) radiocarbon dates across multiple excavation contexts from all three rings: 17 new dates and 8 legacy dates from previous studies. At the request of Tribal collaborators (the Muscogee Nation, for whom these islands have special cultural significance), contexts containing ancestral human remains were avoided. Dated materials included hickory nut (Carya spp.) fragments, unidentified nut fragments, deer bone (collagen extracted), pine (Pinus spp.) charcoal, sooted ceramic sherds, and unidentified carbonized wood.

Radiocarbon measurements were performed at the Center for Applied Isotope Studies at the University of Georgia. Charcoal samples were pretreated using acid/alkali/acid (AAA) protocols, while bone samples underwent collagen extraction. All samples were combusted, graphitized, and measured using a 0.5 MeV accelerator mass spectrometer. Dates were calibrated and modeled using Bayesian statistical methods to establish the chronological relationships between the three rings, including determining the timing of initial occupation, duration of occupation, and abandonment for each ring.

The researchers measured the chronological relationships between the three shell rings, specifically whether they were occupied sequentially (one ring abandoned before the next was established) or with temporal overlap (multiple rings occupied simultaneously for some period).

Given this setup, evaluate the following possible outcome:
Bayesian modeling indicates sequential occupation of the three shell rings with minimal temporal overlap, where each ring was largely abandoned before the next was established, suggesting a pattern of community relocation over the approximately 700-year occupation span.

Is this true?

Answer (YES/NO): NO